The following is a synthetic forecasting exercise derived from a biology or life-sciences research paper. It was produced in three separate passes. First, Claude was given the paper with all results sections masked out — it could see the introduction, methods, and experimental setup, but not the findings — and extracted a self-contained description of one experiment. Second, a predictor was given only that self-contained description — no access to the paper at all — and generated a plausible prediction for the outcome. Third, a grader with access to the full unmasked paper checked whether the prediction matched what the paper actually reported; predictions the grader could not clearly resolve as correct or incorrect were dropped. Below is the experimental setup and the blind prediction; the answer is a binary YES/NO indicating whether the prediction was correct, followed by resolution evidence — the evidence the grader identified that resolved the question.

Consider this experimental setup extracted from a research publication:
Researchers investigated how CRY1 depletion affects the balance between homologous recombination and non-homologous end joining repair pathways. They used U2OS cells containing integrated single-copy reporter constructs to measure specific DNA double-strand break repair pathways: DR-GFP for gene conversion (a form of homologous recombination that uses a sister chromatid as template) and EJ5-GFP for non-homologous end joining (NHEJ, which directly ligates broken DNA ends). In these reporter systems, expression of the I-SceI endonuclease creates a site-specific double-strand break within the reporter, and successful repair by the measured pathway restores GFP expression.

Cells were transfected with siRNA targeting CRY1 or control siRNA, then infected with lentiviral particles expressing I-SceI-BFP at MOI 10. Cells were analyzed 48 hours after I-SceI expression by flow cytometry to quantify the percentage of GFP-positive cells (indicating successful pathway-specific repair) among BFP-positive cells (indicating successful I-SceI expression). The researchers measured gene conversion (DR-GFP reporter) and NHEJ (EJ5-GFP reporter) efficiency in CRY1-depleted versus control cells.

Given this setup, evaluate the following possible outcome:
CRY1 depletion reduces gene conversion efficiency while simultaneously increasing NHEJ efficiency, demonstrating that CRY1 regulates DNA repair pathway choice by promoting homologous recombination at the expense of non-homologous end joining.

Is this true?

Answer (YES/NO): NO